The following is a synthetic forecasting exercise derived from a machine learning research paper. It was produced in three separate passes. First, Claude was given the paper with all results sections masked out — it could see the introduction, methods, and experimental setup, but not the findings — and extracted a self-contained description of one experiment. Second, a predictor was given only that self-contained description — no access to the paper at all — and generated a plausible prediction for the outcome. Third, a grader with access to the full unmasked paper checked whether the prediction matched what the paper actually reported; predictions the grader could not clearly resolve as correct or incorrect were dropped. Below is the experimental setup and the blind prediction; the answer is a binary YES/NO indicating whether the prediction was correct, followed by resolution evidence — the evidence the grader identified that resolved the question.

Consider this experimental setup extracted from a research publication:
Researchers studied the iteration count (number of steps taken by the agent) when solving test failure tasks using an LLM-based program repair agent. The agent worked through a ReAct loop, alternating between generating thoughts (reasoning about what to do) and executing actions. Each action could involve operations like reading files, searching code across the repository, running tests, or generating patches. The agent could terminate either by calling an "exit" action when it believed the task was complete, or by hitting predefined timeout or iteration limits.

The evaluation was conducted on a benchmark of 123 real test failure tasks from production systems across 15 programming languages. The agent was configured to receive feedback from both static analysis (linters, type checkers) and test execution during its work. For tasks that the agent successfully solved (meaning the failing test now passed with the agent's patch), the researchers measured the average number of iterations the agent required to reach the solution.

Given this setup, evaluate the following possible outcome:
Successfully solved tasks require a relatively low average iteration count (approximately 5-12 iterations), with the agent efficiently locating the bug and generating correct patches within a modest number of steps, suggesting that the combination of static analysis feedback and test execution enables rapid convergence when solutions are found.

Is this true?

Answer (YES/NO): YES